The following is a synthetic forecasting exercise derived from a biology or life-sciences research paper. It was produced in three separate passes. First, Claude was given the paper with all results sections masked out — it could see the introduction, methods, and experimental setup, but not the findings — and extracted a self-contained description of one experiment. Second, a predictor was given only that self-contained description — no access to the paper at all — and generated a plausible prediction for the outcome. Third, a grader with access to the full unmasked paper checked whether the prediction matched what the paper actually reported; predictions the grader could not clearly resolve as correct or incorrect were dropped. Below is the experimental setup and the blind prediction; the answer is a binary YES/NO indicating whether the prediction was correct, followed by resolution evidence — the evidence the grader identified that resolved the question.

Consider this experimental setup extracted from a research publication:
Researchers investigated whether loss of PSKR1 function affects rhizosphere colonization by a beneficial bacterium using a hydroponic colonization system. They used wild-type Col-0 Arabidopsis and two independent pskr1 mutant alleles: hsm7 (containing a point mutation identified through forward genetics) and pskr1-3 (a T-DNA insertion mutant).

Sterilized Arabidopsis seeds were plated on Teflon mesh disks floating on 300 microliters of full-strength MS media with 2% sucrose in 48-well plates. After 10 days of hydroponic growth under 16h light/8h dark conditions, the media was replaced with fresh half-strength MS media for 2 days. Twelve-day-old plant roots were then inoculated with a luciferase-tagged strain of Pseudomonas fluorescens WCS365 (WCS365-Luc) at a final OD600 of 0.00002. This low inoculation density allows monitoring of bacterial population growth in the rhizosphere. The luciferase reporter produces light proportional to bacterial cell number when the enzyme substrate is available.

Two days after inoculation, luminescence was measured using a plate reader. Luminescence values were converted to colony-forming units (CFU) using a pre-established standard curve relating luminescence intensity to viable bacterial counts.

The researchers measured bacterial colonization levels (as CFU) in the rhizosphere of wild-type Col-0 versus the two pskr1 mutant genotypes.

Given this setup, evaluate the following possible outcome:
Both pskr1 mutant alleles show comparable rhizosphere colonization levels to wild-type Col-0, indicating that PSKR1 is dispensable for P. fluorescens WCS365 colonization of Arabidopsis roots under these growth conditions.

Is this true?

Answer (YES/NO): NO